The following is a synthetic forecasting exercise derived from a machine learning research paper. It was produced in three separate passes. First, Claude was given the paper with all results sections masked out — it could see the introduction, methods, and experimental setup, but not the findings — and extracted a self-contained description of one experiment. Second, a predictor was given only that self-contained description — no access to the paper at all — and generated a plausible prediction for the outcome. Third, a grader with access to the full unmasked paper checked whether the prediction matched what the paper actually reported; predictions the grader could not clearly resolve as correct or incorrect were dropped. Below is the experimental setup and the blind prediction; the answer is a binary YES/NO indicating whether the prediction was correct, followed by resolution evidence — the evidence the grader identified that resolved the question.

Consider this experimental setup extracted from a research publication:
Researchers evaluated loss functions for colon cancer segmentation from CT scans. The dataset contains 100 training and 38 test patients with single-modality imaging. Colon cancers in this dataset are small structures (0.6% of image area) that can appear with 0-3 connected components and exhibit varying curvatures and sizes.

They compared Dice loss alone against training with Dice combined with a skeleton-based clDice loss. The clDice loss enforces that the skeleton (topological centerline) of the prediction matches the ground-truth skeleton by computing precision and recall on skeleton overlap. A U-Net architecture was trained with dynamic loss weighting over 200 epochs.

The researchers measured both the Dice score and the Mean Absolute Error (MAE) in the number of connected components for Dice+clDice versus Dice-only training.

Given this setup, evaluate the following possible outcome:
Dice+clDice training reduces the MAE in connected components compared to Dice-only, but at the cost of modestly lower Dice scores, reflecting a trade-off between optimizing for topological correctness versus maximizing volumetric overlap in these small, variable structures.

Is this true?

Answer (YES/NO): NO